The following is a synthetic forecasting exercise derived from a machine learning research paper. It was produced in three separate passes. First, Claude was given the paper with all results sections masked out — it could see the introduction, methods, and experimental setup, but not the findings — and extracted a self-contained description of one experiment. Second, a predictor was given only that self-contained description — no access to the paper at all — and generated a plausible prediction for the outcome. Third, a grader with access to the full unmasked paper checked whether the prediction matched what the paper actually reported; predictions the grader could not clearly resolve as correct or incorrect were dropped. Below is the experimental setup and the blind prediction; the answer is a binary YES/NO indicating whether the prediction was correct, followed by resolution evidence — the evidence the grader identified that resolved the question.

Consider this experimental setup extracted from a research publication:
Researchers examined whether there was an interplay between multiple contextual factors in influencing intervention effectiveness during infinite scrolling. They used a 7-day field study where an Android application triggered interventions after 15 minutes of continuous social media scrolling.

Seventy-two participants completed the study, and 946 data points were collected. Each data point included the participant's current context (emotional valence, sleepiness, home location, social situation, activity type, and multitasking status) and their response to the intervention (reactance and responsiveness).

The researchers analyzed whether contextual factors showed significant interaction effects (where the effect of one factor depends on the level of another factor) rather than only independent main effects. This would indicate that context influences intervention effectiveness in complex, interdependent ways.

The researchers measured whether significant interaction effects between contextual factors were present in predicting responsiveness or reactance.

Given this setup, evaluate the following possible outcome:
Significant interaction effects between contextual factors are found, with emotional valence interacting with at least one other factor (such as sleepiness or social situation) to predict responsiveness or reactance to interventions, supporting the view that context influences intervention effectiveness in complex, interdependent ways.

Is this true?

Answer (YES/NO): YES